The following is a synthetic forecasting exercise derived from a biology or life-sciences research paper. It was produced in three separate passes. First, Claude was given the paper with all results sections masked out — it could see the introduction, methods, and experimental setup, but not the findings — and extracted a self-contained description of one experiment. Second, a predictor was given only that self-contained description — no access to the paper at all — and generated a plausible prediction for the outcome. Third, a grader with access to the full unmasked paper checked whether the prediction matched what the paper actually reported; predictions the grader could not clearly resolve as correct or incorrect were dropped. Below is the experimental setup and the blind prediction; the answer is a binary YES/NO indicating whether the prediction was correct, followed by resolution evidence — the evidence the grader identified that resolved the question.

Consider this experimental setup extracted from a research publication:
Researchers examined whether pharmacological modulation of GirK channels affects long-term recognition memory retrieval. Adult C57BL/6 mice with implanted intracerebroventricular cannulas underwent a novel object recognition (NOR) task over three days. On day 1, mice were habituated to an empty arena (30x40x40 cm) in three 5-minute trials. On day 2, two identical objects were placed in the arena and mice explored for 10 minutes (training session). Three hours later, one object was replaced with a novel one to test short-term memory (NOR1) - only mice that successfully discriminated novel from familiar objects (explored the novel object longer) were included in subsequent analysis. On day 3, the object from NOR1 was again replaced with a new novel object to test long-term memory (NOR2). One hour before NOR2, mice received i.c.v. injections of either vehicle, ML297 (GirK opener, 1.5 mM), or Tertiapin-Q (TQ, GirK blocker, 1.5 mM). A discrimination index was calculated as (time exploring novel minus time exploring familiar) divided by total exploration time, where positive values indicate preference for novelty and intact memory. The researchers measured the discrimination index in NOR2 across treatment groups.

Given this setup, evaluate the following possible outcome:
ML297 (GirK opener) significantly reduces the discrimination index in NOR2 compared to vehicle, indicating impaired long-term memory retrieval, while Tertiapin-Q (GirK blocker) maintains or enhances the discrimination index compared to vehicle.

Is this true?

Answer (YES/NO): NO